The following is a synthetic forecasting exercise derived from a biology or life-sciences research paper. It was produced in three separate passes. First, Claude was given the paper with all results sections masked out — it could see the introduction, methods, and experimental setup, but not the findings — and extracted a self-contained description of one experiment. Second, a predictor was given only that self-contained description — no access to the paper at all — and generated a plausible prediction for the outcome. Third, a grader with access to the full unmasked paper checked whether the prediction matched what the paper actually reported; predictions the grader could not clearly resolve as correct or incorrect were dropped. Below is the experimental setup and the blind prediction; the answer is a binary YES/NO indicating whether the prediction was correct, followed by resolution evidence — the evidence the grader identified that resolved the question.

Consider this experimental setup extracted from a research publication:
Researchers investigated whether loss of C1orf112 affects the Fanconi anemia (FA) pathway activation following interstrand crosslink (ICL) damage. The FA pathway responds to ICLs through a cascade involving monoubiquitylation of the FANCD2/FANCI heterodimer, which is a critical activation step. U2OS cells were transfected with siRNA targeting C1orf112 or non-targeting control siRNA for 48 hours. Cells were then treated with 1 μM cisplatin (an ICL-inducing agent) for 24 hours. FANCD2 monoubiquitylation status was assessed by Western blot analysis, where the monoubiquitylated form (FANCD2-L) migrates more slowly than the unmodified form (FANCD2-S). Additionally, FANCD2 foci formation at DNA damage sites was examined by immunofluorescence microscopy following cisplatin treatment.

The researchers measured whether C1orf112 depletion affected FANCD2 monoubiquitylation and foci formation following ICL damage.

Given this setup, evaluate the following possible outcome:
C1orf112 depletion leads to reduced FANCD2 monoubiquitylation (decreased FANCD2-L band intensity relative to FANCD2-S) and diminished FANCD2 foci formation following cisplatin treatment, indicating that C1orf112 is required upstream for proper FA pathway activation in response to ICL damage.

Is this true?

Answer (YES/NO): NO